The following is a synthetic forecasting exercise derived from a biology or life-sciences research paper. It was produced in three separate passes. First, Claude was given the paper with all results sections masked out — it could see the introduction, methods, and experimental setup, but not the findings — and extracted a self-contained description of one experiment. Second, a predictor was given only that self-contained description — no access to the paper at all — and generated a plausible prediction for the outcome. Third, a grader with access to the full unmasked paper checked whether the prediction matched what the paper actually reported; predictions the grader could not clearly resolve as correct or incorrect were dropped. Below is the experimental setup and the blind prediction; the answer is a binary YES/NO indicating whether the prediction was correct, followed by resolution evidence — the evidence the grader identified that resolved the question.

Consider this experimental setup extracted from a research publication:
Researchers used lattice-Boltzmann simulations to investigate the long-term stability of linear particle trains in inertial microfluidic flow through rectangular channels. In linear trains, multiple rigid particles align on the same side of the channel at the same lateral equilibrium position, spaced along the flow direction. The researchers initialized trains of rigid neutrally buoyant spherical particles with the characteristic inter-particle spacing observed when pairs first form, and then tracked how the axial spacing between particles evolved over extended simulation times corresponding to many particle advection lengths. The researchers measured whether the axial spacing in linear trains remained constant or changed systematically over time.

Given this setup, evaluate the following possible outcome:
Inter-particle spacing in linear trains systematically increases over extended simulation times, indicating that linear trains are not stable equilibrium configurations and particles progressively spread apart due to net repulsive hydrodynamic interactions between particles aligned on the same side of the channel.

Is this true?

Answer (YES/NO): YES